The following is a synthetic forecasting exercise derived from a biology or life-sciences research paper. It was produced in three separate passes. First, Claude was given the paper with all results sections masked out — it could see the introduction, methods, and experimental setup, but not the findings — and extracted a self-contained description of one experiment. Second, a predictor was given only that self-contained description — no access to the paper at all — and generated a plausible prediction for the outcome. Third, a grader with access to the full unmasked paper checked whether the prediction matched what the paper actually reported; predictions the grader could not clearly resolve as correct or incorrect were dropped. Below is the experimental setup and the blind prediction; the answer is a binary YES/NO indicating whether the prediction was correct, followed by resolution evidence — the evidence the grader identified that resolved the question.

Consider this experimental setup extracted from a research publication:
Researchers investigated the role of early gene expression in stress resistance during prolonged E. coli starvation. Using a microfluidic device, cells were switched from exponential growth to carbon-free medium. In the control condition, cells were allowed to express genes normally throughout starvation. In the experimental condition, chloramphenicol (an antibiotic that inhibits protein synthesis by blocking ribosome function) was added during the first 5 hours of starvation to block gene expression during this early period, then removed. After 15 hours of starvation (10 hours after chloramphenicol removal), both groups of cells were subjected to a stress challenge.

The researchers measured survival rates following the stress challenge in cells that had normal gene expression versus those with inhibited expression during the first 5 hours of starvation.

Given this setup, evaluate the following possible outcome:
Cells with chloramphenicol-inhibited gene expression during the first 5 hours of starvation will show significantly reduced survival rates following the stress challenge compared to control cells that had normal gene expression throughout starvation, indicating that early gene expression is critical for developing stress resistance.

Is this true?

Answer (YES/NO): NO